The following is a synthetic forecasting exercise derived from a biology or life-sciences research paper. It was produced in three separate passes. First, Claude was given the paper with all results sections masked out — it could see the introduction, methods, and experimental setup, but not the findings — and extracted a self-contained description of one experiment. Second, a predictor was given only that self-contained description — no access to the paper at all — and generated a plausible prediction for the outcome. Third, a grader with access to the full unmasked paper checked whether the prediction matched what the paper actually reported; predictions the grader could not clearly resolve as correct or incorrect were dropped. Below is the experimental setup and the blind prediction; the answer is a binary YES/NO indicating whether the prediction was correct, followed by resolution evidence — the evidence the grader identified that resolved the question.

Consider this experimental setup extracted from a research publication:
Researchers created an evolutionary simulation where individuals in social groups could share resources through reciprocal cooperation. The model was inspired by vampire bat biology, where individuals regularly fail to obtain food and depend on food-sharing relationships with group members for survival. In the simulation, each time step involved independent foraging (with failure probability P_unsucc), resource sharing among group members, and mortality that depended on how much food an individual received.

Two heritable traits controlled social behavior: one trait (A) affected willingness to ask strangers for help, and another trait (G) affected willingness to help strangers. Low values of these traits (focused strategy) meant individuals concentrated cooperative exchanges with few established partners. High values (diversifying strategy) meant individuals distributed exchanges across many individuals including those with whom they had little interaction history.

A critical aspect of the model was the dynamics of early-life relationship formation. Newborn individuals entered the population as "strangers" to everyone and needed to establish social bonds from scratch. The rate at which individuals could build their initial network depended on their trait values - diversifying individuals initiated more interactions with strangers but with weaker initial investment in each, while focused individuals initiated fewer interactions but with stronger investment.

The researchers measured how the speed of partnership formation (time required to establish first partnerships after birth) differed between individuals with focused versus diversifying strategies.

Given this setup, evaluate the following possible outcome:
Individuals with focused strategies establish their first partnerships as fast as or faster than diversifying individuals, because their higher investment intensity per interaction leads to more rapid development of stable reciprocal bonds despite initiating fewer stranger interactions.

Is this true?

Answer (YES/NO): YES